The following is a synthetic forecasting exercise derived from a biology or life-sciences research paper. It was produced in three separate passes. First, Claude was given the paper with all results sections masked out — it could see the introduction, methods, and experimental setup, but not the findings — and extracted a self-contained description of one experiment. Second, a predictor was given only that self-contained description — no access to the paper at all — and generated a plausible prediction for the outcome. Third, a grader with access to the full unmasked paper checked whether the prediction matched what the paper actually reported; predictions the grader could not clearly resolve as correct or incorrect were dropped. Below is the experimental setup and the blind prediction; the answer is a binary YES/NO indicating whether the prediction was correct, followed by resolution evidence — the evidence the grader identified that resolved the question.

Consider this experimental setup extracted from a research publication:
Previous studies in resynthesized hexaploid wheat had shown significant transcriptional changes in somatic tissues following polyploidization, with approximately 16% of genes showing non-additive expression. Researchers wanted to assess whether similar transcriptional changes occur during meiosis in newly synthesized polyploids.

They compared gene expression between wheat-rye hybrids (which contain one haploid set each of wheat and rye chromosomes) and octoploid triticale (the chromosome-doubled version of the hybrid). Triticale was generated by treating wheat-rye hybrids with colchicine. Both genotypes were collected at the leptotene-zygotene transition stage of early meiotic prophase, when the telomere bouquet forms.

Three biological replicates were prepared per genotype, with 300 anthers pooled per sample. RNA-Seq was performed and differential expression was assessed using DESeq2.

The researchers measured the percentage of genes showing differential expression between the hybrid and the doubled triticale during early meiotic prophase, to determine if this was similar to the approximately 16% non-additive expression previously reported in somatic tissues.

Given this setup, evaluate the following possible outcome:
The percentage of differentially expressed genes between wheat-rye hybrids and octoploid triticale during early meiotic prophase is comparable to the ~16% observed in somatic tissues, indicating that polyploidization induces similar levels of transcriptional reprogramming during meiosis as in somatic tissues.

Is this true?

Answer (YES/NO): NO